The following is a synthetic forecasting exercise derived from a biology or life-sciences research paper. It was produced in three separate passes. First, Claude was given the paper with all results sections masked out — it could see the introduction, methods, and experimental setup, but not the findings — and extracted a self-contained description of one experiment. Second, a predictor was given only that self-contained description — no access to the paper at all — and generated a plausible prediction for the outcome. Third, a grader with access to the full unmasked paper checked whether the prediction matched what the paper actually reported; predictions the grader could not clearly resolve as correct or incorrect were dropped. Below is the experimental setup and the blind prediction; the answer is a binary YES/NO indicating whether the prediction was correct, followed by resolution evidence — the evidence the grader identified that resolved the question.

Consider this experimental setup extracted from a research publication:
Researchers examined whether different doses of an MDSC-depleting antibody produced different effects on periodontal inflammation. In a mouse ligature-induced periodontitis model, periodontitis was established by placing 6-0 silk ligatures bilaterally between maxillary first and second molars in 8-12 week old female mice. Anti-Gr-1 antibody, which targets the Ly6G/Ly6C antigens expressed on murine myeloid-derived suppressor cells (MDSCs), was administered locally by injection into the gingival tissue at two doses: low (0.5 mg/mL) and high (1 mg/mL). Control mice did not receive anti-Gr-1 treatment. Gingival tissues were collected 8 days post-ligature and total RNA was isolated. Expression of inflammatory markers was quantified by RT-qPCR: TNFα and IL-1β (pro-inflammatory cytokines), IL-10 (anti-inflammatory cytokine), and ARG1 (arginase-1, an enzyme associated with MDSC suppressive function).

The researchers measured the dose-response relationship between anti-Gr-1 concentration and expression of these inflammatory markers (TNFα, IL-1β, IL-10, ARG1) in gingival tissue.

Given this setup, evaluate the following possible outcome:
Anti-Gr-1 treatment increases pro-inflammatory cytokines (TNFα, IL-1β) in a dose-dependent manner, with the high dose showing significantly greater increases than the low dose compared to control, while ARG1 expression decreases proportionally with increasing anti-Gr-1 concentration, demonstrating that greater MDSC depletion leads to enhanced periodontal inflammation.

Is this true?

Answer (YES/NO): YES